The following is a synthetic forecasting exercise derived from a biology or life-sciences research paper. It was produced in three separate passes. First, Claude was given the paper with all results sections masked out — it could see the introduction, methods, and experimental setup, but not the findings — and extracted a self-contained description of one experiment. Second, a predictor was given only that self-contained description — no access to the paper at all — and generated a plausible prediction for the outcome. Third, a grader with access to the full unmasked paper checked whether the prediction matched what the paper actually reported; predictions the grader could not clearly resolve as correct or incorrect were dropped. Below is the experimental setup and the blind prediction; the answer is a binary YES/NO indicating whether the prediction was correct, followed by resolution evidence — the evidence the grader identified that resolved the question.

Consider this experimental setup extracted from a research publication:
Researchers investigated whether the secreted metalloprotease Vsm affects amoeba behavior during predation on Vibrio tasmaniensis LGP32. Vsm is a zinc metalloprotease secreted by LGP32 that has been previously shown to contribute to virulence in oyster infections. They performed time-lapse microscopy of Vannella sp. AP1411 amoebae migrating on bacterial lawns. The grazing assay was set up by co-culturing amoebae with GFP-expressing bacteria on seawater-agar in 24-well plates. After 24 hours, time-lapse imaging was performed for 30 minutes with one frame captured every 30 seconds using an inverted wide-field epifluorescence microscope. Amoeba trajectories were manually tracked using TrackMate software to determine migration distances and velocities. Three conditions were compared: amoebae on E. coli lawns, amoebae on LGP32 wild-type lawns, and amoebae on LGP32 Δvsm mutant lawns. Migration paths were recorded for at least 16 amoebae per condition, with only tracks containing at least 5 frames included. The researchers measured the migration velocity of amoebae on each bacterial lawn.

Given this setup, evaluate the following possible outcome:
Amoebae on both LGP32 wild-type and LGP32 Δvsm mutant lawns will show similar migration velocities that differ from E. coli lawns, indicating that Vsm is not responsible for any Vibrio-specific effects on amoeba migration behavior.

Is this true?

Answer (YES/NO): NO